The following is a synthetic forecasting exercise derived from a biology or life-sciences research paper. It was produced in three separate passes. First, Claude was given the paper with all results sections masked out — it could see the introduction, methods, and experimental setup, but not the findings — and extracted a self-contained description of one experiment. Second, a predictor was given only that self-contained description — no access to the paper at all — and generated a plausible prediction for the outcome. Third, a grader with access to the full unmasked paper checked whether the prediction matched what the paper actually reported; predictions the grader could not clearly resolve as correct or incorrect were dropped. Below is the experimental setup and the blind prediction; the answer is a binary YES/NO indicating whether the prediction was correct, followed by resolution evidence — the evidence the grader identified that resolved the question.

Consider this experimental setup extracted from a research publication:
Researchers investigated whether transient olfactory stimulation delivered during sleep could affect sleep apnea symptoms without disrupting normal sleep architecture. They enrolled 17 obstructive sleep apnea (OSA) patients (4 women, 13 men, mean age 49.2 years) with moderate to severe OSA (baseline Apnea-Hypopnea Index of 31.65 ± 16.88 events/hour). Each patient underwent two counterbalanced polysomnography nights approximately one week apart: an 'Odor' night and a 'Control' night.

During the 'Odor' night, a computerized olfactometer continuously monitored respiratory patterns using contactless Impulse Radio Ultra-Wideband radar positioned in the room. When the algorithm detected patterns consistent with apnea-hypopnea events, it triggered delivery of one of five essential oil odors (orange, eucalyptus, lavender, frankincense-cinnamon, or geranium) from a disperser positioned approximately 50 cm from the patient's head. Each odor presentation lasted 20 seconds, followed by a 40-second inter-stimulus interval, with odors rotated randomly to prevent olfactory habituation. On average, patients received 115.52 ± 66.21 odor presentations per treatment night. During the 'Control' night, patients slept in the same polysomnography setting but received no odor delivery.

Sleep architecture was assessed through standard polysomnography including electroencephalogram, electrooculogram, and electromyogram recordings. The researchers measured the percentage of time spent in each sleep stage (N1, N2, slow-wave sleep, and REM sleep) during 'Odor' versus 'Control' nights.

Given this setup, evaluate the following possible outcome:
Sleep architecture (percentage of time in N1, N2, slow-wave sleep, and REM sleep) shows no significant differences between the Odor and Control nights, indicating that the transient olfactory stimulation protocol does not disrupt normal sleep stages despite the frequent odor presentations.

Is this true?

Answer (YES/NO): YES